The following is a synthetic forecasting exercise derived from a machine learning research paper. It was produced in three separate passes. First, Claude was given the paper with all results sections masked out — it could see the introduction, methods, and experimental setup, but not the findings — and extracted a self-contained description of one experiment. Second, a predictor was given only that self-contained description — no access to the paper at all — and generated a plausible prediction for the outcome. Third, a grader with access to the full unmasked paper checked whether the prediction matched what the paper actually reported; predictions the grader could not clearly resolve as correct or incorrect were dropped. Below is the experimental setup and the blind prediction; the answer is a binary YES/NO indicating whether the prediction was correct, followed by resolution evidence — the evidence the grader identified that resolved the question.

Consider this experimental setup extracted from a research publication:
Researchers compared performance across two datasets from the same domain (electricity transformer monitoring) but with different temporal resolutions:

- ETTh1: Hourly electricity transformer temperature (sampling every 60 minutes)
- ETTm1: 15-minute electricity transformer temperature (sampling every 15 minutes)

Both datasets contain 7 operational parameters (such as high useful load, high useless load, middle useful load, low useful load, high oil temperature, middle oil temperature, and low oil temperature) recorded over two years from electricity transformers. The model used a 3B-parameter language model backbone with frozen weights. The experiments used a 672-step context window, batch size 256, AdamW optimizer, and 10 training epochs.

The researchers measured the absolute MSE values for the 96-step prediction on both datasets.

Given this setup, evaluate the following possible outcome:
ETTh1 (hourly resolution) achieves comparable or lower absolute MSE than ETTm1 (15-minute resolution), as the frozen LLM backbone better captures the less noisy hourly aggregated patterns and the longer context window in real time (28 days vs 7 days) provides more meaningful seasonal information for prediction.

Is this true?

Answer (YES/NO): NO